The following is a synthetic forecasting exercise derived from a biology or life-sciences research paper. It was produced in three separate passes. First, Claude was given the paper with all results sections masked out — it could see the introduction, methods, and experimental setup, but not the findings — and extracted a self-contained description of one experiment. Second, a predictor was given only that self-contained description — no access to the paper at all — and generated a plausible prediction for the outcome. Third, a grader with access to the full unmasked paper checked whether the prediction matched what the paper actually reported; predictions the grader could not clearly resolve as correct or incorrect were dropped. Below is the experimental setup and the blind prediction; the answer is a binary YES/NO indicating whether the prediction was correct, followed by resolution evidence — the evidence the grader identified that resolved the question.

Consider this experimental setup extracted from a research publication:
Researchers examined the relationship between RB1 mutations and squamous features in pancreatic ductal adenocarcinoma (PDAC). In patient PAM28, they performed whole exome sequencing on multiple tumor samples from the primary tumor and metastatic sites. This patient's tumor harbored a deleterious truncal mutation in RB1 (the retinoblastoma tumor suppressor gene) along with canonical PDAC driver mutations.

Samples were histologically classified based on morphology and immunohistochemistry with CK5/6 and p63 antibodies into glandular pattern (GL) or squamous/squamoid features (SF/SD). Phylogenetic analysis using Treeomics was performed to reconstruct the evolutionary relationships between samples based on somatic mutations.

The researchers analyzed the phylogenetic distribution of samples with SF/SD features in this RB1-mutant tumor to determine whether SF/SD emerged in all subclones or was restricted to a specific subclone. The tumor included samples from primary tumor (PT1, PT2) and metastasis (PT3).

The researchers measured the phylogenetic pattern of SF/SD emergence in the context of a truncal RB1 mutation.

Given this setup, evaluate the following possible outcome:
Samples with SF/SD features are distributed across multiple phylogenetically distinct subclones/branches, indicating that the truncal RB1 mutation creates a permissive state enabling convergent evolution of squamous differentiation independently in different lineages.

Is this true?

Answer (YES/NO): NO